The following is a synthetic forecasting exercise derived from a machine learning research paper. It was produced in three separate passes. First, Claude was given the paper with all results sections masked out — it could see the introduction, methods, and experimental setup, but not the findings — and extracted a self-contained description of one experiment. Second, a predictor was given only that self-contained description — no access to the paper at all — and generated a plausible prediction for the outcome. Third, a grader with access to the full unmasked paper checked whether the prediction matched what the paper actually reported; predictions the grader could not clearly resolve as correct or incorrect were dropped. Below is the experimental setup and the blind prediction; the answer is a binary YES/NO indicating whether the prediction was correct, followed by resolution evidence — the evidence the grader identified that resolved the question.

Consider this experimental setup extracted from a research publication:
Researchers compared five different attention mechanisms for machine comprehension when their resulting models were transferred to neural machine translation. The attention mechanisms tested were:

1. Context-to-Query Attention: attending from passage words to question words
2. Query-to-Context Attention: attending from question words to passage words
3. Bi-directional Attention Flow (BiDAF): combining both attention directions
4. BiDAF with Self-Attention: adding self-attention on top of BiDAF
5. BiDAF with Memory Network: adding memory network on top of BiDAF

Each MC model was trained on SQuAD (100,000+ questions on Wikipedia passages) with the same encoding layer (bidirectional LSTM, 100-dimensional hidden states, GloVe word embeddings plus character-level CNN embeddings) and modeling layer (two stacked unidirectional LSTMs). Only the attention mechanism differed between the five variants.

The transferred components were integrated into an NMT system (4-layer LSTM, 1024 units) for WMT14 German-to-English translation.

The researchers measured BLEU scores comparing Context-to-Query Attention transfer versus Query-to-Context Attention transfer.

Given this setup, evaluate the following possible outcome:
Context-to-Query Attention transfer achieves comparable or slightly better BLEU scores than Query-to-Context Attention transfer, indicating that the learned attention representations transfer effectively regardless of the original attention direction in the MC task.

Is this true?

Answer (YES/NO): NO